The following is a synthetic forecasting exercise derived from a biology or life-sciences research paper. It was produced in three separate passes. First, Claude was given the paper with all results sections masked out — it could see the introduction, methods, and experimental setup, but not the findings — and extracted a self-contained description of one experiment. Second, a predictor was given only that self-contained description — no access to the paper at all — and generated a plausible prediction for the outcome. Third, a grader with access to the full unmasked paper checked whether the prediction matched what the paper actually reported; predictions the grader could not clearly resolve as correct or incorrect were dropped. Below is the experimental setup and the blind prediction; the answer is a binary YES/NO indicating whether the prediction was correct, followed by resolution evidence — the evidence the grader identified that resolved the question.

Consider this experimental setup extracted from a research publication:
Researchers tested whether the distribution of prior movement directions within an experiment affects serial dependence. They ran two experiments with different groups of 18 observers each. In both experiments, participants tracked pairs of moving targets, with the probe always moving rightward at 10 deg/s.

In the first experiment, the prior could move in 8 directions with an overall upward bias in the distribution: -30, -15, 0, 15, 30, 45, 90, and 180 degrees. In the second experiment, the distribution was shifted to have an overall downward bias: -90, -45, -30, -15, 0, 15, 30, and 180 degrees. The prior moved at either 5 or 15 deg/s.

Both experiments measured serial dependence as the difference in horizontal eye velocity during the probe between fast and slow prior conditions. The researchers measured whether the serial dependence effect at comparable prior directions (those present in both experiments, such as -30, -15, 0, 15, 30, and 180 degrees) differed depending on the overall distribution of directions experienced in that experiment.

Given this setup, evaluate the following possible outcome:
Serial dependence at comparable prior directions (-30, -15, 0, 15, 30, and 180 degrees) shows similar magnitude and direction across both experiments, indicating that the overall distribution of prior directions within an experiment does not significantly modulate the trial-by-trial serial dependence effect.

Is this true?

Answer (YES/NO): YES